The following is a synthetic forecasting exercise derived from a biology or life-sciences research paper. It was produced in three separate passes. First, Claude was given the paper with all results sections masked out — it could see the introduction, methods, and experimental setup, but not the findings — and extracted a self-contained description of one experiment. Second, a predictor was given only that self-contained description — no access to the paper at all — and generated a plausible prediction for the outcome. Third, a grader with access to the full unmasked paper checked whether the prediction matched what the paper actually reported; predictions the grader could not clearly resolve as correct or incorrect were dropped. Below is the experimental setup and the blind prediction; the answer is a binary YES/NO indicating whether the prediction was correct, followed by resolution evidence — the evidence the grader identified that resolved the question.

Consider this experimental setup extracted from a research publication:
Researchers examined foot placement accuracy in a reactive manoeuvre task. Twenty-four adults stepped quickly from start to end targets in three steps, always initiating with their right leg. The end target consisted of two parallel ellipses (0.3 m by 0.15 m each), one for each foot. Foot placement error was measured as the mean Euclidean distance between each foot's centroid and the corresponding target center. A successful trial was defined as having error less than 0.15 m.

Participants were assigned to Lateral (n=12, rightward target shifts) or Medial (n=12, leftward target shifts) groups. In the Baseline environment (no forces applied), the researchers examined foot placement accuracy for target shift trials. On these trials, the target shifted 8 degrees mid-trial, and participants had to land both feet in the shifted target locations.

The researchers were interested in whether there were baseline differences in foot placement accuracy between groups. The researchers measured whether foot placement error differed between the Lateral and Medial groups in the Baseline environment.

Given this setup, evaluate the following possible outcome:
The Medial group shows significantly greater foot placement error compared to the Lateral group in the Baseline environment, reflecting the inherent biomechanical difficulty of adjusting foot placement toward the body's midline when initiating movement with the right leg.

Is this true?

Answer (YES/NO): NO